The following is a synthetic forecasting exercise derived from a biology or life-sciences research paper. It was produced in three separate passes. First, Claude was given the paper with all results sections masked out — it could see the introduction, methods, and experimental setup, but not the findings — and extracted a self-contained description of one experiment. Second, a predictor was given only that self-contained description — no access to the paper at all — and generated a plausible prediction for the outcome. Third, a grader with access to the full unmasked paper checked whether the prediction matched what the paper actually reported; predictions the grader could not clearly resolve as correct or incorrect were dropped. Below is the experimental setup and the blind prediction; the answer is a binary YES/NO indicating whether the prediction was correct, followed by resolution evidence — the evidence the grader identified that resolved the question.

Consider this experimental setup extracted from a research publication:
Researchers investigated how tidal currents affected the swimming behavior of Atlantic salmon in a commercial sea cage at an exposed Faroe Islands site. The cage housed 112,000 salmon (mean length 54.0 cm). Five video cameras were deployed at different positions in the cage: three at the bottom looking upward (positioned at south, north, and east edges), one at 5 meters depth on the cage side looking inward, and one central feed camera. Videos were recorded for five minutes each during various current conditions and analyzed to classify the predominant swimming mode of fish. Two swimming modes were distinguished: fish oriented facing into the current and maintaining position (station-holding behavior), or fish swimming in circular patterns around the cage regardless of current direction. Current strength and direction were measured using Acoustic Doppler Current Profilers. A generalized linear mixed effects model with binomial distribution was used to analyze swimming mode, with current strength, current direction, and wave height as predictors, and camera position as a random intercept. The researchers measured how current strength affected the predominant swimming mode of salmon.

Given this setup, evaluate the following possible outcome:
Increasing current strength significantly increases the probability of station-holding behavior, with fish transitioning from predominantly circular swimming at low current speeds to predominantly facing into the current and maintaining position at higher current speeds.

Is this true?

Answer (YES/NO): YES